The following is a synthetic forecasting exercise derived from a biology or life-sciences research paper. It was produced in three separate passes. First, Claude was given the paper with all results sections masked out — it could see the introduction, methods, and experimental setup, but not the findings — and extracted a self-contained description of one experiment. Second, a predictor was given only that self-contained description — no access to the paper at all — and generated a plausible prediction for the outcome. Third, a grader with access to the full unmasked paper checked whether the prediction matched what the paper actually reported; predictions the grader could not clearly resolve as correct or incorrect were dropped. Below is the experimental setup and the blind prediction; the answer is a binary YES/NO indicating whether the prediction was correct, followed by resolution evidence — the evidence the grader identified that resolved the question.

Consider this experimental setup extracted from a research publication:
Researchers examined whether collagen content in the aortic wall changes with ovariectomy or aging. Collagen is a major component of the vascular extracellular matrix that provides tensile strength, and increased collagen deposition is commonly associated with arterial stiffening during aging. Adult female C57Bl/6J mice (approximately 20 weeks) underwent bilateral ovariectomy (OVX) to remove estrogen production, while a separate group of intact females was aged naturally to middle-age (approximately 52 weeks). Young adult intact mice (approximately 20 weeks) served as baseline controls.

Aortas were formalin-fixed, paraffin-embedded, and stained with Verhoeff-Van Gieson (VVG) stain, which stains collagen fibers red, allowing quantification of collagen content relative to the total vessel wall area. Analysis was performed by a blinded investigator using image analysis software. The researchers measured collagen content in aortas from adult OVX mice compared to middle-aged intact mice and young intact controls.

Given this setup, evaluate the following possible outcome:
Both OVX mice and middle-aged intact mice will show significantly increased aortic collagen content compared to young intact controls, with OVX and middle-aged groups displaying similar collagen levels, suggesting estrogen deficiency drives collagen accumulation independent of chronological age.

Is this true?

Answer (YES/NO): NO